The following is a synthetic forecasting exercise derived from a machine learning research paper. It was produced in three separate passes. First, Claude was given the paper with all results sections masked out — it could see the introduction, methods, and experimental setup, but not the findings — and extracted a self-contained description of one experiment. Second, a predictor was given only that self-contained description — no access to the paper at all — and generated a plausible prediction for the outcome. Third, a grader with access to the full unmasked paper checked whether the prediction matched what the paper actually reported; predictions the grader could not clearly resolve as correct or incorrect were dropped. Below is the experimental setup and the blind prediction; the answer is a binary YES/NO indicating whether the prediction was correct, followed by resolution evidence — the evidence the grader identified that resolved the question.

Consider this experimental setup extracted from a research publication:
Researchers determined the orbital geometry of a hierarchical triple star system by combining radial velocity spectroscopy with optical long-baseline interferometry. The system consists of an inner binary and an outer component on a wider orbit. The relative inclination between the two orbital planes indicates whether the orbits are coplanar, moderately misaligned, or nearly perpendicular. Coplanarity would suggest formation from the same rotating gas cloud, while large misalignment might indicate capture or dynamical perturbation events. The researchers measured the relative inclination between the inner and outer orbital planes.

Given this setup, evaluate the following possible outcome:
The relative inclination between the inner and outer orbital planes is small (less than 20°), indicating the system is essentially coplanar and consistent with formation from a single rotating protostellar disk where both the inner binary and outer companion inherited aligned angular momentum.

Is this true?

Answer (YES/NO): YES